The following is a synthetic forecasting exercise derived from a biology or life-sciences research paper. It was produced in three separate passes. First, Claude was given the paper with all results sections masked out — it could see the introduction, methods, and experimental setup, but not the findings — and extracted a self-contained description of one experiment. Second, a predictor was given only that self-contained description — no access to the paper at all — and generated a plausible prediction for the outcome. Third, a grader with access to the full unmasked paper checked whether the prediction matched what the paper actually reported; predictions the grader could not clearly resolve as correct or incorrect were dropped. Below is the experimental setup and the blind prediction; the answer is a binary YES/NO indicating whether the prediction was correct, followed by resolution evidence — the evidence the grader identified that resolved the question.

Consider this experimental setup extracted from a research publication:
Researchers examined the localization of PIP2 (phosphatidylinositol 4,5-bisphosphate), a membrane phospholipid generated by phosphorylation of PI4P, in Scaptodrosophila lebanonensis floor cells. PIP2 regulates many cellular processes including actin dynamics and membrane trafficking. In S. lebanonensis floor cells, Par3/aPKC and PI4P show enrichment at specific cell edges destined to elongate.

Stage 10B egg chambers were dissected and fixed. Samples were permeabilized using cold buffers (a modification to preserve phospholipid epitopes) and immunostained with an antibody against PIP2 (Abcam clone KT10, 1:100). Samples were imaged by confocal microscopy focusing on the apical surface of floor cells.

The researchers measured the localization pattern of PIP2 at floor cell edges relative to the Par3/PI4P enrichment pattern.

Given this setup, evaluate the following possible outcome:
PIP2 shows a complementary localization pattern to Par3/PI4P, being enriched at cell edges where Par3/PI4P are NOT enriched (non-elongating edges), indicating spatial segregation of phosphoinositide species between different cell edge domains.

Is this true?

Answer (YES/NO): NO